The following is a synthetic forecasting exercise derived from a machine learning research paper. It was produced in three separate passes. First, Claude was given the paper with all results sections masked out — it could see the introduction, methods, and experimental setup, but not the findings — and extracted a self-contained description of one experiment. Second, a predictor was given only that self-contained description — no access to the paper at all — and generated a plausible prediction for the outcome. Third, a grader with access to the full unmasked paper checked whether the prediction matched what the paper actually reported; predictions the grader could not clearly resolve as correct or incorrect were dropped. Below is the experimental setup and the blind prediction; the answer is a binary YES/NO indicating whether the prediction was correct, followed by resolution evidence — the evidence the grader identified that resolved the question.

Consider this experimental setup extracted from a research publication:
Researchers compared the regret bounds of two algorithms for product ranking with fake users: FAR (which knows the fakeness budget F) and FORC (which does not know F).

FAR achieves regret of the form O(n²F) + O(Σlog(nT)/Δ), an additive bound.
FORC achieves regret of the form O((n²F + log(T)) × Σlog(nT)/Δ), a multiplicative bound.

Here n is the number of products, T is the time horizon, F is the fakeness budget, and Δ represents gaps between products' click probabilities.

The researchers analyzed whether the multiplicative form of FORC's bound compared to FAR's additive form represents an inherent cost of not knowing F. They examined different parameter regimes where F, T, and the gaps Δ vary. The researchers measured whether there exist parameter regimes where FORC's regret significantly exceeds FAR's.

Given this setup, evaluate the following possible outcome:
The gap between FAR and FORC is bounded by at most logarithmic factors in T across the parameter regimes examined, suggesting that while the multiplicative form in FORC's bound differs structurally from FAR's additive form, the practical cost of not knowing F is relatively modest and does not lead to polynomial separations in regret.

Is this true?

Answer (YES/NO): NO